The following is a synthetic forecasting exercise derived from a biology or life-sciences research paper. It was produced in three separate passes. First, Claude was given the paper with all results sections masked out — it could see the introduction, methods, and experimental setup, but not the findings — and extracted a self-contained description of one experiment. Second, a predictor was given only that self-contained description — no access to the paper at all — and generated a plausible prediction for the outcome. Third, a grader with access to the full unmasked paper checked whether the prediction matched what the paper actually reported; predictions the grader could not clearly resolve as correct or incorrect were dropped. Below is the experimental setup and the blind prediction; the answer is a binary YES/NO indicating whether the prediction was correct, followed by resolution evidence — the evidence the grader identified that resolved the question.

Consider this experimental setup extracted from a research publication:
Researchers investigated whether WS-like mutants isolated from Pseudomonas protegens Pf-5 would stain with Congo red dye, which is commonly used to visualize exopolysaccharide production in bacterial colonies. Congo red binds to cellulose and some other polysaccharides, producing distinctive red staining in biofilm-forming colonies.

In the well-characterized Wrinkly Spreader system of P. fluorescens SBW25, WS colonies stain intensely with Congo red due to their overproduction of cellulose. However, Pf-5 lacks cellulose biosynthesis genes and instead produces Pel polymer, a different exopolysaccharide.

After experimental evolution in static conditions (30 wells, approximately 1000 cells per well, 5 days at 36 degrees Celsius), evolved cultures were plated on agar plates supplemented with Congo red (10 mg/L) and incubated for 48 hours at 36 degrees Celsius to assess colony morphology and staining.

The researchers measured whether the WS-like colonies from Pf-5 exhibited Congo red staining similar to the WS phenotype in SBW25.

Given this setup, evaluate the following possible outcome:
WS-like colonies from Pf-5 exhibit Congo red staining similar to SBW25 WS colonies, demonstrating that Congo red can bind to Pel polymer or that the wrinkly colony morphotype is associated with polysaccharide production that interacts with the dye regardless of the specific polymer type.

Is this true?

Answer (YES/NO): YES